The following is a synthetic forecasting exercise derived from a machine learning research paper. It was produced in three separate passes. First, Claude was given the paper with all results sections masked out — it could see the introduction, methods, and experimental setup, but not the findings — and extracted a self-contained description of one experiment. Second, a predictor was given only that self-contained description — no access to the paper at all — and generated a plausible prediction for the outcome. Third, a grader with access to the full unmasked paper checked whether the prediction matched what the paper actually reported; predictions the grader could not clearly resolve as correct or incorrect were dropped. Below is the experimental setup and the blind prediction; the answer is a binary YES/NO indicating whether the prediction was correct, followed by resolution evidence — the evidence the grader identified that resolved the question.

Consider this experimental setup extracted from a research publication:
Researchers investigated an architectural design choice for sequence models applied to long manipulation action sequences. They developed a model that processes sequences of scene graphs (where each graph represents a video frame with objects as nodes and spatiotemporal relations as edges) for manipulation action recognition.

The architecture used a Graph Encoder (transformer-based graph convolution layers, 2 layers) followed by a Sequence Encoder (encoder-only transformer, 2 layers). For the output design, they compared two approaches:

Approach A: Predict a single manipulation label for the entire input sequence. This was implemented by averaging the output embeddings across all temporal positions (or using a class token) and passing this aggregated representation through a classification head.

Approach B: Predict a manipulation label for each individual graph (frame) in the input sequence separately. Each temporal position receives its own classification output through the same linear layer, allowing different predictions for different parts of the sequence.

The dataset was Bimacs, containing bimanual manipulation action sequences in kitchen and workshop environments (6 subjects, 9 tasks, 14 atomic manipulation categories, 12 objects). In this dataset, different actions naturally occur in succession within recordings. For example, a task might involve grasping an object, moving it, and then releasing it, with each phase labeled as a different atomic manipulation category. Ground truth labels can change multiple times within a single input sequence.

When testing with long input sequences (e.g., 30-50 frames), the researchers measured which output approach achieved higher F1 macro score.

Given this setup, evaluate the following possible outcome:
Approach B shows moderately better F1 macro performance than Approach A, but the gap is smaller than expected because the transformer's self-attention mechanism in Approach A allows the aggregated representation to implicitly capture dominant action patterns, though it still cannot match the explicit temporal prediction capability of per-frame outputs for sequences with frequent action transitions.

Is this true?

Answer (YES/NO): NO